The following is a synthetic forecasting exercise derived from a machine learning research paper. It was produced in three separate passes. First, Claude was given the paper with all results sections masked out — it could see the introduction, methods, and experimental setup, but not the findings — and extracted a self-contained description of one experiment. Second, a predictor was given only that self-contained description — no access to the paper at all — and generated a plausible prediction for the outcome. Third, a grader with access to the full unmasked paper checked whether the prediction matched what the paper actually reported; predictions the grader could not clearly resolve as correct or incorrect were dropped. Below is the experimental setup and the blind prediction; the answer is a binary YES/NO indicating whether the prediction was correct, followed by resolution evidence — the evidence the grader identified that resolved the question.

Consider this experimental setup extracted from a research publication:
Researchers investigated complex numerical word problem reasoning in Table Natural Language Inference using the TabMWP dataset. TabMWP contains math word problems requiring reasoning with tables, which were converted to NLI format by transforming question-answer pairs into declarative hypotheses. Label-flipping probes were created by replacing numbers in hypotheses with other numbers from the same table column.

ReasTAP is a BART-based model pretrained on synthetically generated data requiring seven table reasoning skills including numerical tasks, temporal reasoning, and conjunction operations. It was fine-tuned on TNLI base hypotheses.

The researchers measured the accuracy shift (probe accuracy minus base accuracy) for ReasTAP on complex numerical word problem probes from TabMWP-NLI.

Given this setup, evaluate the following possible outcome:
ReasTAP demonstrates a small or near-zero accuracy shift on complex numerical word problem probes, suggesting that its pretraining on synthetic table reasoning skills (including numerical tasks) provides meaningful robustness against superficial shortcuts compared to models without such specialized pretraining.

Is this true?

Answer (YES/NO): NO